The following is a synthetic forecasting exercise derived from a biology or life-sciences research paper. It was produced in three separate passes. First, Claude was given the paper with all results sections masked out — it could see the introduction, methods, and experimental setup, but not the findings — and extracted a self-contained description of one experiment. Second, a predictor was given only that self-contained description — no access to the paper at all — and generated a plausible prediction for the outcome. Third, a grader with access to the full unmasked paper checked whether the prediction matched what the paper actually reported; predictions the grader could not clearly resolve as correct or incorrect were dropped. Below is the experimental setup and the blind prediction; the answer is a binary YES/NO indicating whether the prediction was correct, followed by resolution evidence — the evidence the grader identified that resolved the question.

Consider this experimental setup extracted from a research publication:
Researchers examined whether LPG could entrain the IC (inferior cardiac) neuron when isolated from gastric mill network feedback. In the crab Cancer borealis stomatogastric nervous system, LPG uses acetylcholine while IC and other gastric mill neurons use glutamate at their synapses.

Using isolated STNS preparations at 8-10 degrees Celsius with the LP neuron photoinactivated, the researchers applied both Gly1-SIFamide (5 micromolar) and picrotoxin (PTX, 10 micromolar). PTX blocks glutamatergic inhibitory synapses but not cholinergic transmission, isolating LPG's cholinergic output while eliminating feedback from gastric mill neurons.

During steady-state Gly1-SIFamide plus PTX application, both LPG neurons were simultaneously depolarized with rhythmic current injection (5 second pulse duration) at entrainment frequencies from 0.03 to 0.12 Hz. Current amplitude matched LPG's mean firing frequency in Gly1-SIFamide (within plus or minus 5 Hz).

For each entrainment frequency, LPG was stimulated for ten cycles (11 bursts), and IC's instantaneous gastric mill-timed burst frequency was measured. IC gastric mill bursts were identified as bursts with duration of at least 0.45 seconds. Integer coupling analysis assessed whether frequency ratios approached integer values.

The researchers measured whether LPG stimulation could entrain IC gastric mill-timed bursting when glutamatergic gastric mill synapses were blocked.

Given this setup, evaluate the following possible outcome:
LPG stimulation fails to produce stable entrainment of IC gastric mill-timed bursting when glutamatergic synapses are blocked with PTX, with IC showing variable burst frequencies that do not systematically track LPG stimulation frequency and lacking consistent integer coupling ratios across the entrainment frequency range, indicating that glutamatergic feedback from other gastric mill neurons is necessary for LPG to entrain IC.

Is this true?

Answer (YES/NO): NO